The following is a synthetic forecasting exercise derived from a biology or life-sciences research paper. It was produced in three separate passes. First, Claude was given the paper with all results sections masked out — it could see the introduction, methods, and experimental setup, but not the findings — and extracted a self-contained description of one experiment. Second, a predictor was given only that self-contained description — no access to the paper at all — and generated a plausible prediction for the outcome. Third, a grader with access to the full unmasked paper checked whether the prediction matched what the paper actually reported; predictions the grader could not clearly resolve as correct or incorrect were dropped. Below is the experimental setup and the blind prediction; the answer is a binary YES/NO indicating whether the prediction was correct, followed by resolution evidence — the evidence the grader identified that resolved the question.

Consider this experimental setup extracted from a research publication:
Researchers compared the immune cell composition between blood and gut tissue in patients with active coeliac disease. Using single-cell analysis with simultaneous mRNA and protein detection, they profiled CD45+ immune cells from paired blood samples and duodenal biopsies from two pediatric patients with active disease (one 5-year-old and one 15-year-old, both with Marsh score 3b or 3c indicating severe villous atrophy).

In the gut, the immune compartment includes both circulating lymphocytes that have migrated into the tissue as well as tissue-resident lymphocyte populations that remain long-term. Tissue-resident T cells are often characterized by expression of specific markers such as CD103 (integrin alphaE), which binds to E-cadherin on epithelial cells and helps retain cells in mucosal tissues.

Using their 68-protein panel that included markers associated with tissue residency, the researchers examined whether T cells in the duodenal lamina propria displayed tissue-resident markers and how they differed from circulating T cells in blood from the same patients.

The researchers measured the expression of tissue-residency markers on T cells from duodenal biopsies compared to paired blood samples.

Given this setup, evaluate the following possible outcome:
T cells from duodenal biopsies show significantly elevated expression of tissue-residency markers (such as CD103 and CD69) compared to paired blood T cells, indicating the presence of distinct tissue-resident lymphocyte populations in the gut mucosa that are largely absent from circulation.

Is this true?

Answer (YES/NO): YES